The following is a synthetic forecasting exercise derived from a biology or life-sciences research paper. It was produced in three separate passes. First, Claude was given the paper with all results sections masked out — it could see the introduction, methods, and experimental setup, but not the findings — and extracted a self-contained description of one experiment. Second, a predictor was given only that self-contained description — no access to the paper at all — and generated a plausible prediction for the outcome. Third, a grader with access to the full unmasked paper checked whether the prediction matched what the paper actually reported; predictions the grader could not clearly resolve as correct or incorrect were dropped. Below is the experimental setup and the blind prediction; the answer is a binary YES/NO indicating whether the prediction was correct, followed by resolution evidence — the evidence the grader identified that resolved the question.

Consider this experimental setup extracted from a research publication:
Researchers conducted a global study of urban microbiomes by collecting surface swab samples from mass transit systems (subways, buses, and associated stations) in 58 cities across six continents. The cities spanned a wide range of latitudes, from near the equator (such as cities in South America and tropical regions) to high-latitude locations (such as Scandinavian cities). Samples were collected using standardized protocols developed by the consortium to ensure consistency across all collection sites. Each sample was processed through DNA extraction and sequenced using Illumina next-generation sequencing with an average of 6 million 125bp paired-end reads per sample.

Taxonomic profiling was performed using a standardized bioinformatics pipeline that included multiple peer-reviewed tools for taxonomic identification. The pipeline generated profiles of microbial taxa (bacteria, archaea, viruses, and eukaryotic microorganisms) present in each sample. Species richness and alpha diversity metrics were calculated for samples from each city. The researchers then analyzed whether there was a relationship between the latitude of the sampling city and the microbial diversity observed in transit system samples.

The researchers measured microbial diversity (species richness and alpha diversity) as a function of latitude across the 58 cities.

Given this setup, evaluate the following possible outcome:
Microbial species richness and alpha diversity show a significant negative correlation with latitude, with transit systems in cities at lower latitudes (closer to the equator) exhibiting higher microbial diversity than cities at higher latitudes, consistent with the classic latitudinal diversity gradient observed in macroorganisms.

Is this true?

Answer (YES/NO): YES